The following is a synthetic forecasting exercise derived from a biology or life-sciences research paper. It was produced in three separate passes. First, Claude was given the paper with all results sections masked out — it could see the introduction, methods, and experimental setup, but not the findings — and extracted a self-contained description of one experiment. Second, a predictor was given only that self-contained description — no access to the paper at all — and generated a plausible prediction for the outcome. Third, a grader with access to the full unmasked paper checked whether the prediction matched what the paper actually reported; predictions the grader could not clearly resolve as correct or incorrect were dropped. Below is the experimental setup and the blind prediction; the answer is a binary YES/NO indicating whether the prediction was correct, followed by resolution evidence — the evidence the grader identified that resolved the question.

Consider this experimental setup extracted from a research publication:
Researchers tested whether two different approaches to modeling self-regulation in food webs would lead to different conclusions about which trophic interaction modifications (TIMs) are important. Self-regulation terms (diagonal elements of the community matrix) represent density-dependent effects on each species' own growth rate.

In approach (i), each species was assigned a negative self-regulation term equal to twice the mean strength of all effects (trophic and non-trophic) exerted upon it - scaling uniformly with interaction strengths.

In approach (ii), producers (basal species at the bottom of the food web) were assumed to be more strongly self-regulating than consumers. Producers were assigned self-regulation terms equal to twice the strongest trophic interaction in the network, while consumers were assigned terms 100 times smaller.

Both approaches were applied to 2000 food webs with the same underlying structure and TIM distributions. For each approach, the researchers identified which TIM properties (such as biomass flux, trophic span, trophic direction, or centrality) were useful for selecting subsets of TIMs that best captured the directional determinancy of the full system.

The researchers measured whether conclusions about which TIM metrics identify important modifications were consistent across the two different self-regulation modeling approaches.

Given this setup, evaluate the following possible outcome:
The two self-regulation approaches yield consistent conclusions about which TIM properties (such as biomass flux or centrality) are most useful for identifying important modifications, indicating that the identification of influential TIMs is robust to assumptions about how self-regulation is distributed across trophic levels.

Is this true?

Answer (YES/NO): NO